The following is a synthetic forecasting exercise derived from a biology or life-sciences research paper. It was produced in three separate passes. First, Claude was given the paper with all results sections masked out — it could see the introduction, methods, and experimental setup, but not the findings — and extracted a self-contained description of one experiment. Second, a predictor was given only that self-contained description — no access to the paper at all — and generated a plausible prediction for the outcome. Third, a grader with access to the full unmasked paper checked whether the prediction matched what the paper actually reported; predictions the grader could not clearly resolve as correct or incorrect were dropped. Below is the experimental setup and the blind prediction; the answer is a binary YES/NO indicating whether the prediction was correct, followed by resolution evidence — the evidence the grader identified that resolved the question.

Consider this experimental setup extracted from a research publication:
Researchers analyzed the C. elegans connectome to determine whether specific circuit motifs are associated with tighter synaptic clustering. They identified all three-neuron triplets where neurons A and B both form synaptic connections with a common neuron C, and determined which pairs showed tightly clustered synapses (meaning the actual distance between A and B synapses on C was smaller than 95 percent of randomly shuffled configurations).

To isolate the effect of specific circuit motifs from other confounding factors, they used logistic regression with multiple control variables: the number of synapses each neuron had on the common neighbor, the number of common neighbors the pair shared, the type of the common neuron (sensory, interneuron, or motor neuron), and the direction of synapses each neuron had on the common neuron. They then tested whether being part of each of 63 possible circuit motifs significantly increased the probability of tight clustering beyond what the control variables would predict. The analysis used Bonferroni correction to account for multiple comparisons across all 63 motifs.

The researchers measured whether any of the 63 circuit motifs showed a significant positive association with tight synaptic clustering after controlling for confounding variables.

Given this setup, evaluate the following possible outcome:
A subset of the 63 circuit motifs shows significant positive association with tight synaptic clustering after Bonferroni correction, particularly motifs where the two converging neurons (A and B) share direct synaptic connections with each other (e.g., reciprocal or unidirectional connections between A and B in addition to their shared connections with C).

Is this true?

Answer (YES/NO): NO